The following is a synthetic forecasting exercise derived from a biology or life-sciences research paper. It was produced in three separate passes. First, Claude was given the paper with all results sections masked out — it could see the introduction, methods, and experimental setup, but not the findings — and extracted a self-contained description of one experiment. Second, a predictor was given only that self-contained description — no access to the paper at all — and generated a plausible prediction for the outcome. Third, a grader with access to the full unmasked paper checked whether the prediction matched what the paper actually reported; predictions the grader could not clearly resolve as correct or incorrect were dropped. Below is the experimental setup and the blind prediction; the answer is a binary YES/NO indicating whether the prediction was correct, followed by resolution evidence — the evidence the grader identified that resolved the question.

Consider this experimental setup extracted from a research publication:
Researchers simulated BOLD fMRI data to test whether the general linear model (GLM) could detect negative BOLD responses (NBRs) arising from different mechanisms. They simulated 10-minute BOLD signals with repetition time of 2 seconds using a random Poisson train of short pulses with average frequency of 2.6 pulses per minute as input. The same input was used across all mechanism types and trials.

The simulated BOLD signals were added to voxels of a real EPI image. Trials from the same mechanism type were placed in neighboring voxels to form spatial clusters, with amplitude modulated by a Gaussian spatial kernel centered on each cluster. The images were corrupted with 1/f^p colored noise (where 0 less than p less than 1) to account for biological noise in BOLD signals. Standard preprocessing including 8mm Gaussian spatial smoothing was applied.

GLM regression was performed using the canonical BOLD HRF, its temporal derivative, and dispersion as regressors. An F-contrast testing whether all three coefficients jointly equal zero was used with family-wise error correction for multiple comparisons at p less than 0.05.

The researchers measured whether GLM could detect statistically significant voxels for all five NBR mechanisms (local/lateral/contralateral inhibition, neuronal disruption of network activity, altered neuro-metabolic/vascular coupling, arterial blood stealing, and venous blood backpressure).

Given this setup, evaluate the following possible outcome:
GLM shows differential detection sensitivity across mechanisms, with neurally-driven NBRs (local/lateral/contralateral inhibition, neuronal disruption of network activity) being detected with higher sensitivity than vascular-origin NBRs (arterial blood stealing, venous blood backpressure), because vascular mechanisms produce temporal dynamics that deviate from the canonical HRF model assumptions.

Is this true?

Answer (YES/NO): NO